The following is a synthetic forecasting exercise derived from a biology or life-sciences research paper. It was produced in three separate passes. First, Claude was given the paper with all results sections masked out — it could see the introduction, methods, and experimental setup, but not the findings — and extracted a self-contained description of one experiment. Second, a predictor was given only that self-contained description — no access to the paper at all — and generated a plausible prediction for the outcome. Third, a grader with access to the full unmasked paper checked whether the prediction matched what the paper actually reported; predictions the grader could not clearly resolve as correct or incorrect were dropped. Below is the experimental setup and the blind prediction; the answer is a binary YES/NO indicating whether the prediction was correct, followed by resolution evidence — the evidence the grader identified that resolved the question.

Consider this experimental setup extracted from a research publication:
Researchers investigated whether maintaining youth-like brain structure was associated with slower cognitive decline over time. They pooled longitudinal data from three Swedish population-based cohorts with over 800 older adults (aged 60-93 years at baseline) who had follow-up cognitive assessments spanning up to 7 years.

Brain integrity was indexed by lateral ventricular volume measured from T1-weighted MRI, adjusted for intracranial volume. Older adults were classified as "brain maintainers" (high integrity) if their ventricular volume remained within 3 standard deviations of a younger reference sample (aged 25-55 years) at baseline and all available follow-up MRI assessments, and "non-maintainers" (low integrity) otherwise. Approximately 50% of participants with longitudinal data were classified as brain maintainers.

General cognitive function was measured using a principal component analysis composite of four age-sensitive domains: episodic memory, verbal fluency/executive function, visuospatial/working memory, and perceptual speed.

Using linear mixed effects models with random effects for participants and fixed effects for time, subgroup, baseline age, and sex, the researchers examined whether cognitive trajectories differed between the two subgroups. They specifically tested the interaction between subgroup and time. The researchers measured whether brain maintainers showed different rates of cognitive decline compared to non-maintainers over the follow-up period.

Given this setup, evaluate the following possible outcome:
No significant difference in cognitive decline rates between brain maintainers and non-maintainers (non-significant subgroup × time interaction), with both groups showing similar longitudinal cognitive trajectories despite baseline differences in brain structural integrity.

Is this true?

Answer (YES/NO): NO